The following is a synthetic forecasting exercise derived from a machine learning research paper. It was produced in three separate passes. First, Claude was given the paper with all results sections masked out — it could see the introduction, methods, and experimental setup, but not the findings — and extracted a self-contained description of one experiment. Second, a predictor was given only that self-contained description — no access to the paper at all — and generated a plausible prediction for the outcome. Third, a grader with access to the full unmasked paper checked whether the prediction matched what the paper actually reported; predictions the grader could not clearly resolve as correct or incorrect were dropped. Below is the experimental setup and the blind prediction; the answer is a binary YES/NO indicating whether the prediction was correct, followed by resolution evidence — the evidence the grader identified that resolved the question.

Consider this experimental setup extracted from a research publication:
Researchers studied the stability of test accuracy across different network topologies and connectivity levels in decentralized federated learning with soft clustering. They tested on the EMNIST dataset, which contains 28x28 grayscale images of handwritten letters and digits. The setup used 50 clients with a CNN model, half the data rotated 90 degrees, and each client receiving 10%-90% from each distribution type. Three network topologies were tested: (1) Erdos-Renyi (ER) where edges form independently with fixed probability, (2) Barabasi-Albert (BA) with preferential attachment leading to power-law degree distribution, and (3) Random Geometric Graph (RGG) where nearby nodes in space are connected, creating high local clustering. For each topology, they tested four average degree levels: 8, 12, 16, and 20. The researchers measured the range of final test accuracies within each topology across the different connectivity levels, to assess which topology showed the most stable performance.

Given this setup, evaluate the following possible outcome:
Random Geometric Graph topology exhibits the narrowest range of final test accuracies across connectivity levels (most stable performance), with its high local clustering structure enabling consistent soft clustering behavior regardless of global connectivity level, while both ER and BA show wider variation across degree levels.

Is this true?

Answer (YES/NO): YES